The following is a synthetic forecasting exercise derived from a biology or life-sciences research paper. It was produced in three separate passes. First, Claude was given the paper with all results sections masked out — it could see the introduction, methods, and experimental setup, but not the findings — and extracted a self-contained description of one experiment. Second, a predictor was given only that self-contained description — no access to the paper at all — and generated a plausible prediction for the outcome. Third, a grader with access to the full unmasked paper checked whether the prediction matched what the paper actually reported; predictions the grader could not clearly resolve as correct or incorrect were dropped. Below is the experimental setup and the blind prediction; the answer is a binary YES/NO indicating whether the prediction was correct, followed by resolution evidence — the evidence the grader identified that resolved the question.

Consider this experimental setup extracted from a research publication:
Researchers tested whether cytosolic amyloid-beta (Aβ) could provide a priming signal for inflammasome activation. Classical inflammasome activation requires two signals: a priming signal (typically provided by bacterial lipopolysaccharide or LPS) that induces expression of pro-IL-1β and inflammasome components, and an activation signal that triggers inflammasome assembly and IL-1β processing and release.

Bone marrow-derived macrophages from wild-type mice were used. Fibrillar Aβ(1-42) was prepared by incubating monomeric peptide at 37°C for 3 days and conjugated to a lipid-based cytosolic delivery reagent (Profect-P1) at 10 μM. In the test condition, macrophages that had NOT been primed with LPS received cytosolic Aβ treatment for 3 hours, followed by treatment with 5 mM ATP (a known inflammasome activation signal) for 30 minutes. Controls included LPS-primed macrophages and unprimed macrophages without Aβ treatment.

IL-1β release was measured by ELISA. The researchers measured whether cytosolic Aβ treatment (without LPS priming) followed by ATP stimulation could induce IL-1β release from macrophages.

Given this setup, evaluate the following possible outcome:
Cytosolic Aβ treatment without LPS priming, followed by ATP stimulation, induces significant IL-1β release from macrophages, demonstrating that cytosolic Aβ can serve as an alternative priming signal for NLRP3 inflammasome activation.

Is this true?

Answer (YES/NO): NO